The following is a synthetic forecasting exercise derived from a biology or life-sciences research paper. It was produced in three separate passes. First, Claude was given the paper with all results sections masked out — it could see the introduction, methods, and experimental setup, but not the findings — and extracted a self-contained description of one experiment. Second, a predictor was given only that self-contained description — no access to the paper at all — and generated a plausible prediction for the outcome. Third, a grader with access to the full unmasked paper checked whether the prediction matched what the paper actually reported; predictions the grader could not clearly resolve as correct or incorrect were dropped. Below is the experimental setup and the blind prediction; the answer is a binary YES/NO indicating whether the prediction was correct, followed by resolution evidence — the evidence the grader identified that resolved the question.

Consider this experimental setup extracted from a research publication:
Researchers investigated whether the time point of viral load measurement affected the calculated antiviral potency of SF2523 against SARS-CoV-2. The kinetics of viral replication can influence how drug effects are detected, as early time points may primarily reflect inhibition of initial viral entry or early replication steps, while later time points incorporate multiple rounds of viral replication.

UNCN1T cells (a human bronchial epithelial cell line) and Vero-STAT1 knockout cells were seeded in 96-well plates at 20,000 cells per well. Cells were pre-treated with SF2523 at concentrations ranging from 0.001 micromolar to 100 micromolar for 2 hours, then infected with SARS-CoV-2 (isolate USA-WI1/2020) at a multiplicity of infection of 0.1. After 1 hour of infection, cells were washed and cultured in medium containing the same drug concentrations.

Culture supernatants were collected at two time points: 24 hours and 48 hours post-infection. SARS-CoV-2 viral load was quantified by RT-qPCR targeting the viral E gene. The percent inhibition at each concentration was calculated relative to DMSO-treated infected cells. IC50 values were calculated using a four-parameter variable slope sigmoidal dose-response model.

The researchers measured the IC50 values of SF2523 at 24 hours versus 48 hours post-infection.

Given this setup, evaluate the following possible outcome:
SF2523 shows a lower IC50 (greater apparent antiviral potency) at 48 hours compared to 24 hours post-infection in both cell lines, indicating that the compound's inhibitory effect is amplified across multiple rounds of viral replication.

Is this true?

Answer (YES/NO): NO